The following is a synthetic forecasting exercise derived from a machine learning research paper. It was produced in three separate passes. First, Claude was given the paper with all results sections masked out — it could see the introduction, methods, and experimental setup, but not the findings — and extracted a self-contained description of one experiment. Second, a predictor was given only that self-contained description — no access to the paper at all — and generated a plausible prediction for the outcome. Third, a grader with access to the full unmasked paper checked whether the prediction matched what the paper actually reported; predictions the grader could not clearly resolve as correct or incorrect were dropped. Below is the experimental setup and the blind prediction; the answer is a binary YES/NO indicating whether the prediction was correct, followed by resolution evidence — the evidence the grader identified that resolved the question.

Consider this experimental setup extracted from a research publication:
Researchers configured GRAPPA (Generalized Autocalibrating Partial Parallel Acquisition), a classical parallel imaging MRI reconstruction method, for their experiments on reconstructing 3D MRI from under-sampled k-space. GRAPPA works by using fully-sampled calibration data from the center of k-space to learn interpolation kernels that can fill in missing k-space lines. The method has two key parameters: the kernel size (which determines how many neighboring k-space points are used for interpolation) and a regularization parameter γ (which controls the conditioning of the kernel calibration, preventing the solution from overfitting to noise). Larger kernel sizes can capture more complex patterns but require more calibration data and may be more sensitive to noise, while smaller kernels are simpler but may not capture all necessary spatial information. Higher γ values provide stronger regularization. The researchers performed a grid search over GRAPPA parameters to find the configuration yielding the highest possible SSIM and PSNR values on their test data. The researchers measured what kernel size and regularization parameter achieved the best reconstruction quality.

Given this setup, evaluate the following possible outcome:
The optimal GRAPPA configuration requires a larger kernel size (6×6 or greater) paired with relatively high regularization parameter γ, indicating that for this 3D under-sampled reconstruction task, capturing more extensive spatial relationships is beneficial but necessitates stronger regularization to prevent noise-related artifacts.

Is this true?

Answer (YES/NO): NO